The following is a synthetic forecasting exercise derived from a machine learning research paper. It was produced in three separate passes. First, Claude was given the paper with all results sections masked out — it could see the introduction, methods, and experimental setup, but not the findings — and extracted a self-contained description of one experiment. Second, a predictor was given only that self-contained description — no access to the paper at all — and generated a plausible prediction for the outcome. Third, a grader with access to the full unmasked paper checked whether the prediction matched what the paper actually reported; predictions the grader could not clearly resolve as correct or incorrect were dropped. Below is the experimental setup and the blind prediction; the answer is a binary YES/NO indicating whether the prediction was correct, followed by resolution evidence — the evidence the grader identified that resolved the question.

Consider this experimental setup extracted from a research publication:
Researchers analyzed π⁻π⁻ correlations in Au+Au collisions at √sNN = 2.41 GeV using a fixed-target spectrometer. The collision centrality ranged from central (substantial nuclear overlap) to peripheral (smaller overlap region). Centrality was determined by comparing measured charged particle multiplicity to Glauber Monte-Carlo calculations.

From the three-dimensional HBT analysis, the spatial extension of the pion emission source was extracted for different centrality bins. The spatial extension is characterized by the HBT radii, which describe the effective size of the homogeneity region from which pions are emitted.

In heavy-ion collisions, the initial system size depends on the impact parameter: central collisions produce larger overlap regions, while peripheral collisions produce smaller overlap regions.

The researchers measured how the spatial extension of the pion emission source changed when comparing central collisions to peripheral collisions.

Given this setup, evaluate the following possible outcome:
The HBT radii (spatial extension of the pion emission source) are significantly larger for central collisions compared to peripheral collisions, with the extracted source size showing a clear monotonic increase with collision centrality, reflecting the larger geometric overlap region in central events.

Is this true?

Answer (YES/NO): YES